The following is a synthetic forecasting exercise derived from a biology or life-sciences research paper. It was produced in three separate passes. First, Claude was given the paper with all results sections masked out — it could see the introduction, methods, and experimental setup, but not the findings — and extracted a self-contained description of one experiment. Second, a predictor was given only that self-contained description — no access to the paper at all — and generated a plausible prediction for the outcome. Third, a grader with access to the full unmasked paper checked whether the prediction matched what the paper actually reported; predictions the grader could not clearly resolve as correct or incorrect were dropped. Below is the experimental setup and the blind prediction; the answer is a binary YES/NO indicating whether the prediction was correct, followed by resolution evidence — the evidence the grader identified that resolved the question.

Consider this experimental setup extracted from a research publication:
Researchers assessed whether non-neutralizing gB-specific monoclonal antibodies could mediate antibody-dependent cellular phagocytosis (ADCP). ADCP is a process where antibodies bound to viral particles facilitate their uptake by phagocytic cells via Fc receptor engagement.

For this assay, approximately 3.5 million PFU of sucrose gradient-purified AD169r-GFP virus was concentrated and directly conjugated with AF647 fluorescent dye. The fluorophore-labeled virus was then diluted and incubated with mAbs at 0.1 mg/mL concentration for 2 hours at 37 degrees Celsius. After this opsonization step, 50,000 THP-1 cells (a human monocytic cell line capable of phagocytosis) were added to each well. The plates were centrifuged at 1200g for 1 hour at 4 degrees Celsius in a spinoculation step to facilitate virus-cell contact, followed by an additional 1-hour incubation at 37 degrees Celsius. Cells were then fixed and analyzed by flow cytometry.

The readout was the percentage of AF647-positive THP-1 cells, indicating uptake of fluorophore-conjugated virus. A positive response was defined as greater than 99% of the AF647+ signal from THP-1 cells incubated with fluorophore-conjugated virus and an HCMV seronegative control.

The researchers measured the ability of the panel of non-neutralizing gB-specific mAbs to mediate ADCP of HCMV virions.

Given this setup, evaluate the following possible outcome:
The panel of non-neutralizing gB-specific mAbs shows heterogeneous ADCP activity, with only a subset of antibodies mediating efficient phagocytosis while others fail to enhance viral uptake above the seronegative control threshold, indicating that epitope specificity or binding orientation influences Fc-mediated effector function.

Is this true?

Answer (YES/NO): YES